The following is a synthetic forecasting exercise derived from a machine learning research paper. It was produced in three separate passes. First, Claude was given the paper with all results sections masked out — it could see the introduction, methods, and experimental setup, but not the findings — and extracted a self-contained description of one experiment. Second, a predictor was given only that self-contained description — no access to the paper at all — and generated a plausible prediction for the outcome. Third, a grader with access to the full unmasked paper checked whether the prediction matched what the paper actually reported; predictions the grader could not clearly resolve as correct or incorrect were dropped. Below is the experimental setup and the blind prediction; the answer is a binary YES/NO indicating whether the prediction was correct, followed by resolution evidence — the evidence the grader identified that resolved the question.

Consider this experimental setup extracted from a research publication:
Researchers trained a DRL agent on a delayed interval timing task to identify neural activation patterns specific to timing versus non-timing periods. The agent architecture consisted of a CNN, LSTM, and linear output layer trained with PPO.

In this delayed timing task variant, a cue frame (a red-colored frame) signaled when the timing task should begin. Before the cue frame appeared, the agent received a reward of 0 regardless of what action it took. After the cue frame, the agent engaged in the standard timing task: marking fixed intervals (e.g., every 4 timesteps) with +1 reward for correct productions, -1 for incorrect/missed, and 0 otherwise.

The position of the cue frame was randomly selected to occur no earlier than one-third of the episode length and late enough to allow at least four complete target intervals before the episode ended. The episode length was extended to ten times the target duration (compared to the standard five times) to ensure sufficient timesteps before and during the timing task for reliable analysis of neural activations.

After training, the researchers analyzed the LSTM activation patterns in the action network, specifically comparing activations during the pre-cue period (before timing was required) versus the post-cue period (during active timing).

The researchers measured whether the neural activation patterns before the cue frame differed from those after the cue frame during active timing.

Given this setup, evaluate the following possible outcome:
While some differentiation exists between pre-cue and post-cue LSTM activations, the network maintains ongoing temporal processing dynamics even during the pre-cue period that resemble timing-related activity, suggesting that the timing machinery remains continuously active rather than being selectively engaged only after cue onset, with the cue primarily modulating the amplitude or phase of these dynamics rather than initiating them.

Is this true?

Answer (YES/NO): NO